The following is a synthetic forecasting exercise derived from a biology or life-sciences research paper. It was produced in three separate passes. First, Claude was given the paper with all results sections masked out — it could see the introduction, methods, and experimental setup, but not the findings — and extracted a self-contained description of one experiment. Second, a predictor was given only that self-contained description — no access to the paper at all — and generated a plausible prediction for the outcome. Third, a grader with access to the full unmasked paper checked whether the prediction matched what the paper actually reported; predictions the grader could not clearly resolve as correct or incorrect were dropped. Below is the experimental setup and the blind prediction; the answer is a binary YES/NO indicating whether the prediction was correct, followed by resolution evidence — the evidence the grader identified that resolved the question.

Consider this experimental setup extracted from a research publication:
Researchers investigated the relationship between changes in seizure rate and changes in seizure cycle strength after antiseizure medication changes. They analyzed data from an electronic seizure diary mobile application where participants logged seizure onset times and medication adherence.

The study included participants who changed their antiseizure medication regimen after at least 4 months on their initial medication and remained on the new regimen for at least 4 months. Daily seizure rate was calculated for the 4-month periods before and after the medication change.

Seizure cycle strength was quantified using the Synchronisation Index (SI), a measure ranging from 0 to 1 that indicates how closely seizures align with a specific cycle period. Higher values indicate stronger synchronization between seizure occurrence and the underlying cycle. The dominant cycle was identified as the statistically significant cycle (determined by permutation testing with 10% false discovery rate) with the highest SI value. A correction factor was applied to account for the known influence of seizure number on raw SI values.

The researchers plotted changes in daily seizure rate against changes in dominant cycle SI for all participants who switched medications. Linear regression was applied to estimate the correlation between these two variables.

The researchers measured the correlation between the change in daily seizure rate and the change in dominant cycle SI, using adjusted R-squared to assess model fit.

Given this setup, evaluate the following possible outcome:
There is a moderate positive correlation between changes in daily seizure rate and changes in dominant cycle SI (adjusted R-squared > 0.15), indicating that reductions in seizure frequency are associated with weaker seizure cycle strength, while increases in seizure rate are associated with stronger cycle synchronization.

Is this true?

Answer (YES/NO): NO